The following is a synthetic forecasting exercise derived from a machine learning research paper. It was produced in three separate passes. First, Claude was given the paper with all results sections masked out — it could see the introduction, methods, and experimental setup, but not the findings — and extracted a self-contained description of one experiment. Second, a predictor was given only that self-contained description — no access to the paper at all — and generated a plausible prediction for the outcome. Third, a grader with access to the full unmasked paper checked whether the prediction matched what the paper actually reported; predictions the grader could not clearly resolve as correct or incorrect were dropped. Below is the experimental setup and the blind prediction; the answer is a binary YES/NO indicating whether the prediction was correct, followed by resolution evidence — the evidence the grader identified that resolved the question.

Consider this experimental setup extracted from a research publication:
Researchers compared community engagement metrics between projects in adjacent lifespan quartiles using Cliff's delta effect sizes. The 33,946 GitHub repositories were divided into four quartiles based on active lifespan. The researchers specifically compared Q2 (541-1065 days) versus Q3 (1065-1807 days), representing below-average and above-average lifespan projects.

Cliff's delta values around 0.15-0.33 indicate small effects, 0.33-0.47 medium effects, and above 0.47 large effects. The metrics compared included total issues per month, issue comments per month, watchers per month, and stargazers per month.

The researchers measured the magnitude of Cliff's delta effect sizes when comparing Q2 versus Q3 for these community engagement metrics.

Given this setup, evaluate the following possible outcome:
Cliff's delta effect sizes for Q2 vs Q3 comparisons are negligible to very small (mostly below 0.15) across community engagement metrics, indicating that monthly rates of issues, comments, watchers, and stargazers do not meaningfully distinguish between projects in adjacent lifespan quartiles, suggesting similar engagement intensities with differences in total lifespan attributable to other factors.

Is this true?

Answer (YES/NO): NO